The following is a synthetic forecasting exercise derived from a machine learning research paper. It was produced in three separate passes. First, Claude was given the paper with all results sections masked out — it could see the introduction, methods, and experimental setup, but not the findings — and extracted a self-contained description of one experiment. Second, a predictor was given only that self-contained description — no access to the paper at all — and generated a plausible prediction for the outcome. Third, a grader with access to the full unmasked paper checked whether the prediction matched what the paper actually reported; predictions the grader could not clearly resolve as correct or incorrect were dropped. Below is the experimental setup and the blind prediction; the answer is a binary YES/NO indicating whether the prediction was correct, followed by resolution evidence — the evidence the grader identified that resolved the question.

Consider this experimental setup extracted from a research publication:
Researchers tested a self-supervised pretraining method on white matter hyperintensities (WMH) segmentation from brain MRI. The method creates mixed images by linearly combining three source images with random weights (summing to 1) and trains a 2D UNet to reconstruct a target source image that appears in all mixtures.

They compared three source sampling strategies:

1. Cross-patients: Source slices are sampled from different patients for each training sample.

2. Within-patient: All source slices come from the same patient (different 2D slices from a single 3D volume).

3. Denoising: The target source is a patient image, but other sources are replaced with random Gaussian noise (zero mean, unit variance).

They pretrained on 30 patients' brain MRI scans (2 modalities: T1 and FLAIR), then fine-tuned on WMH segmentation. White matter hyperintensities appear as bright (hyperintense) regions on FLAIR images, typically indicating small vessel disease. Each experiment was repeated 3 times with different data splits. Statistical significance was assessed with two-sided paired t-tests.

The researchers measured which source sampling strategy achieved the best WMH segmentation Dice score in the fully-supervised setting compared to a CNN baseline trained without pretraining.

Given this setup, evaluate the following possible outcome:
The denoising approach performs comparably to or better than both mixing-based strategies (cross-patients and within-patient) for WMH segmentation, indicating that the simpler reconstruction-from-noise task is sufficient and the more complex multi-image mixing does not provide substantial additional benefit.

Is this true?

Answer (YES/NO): NO